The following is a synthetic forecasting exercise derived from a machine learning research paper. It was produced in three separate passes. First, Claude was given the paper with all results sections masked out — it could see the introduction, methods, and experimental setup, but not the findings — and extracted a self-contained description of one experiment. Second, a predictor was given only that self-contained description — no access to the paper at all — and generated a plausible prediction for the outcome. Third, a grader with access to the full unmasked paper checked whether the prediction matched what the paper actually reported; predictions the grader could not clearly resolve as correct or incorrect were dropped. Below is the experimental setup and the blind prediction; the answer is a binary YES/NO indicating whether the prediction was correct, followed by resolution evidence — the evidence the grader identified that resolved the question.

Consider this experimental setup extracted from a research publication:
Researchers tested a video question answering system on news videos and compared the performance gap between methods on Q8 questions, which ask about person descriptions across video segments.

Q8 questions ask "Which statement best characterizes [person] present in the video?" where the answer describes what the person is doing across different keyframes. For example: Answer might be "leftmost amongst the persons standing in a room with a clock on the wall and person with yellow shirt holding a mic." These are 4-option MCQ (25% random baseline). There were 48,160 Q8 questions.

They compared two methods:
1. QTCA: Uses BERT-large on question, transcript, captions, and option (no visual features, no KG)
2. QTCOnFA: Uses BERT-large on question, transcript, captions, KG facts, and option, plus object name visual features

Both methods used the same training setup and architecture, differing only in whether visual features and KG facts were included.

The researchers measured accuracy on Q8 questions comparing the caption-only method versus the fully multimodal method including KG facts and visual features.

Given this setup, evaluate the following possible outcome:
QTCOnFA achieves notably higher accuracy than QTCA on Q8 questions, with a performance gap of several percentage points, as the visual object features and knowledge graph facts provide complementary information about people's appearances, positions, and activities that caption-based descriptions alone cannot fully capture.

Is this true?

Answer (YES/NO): NO